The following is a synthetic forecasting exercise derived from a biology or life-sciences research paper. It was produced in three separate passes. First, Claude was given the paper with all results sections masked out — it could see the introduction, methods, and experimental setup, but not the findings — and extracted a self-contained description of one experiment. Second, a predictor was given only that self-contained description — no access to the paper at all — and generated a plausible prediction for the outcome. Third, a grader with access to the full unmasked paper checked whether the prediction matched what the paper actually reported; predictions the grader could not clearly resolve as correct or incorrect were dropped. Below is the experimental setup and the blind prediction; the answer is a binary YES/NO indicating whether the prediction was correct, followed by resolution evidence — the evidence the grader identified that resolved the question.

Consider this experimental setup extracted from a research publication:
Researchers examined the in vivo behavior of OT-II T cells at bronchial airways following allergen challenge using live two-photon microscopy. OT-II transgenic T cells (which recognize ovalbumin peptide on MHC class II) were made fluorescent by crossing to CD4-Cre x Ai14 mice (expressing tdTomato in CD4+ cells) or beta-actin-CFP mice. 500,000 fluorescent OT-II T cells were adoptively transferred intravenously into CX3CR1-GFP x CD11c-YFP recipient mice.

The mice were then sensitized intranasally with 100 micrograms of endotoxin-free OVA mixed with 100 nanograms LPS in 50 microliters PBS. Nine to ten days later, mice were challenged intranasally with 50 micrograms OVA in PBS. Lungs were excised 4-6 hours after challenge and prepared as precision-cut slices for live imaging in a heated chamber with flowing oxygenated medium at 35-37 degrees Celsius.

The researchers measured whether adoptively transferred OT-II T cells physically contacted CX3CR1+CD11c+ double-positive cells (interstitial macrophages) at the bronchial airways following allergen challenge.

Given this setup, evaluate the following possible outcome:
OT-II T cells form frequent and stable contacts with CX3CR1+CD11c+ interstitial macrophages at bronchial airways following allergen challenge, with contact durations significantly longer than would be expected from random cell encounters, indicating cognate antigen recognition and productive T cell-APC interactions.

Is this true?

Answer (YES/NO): YES